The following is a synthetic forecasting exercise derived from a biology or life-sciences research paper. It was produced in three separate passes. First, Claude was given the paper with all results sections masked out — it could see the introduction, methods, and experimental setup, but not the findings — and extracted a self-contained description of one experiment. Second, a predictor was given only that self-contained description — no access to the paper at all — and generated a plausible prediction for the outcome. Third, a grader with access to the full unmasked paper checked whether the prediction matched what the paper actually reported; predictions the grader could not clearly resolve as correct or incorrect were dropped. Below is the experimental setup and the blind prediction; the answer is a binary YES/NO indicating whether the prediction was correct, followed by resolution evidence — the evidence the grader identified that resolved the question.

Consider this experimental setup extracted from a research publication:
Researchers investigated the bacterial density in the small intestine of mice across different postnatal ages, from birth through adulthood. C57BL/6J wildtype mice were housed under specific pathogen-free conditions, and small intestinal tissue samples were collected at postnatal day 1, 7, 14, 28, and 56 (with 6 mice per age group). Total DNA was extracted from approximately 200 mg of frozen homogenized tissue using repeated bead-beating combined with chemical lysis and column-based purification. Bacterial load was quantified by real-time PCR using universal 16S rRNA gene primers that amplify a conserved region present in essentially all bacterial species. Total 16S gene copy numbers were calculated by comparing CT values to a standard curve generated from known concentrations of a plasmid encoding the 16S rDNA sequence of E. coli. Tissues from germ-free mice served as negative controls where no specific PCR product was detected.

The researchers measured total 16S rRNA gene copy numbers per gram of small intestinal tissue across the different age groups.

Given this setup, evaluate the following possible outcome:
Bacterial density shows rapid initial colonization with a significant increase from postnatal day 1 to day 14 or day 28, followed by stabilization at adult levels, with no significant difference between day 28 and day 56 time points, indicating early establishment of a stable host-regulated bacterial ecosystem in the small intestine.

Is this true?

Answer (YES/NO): NO